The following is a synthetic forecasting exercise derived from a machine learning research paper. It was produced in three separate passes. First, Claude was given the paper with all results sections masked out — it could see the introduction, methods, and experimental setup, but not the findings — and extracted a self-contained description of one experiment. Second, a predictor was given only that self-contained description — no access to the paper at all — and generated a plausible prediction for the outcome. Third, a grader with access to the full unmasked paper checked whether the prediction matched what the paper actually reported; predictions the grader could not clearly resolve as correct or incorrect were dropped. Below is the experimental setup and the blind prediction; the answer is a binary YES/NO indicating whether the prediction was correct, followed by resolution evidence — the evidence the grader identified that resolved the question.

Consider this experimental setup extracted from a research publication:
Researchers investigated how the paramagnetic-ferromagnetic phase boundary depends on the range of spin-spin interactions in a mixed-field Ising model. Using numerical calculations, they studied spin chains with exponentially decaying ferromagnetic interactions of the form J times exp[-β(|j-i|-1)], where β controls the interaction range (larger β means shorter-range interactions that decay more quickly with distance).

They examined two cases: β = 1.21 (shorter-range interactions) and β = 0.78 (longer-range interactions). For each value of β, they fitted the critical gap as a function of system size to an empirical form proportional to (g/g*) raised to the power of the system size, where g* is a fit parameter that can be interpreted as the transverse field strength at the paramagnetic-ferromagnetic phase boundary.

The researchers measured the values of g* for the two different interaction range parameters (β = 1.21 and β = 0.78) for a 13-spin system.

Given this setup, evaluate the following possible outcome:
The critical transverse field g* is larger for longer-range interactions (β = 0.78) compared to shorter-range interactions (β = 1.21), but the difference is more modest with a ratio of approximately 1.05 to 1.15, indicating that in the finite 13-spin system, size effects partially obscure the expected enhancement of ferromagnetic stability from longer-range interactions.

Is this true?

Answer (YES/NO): NO